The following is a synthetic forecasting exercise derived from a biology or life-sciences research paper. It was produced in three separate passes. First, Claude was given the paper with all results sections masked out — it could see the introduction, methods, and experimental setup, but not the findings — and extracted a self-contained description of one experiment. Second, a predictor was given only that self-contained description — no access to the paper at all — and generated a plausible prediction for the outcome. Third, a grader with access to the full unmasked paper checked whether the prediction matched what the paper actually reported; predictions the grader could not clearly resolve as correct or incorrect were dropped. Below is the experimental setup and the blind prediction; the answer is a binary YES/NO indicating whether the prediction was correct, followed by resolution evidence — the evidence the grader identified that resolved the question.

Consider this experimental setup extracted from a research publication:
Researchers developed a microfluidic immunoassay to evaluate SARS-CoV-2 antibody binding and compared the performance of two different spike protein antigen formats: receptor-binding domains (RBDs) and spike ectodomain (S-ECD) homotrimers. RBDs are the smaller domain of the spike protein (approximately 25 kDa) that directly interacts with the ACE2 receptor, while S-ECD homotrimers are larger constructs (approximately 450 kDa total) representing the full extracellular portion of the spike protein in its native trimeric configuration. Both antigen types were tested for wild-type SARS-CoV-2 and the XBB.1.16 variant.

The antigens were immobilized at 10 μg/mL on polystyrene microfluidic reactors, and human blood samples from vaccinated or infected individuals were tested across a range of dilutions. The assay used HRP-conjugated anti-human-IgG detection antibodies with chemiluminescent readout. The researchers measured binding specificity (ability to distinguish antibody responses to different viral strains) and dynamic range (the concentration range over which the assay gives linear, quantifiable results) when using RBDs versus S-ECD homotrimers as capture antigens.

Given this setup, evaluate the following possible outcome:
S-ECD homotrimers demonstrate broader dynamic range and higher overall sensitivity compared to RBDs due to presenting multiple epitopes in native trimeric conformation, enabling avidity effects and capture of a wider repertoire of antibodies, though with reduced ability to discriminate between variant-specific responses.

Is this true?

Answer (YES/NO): YES